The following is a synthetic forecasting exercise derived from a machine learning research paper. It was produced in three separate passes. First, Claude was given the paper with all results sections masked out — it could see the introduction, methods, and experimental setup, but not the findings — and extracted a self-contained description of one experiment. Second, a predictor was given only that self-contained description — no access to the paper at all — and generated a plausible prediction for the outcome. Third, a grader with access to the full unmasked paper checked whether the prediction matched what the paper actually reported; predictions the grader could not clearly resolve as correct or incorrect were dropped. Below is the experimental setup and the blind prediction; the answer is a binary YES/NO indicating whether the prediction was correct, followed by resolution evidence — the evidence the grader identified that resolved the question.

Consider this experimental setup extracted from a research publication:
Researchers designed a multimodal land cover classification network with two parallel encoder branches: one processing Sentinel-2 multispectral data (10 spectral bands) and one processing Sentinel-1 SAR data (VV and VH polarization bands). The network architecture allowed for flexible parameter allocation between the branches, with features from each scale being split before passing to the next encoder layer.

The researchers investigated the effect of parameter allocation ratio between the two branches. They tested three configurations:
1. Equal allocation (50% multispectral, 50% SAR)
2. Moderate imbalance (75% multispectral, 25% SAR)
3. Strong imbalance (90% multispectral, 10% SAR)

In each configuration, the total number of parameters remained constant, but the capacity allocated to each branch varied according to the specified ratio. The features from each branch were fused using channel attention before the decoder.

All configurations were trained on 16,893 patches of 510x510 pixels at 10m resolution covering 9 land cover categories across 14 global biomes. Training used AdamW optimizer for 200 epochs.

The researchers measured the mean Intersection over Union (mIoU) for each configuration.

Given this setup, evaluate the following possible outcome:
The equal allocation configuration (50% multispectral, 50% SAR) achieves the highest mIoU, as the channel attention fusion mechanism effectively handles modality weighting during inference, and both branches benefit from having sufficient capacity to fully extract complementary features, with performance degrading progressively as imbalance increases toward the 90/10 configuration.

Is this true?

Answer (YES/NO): NO